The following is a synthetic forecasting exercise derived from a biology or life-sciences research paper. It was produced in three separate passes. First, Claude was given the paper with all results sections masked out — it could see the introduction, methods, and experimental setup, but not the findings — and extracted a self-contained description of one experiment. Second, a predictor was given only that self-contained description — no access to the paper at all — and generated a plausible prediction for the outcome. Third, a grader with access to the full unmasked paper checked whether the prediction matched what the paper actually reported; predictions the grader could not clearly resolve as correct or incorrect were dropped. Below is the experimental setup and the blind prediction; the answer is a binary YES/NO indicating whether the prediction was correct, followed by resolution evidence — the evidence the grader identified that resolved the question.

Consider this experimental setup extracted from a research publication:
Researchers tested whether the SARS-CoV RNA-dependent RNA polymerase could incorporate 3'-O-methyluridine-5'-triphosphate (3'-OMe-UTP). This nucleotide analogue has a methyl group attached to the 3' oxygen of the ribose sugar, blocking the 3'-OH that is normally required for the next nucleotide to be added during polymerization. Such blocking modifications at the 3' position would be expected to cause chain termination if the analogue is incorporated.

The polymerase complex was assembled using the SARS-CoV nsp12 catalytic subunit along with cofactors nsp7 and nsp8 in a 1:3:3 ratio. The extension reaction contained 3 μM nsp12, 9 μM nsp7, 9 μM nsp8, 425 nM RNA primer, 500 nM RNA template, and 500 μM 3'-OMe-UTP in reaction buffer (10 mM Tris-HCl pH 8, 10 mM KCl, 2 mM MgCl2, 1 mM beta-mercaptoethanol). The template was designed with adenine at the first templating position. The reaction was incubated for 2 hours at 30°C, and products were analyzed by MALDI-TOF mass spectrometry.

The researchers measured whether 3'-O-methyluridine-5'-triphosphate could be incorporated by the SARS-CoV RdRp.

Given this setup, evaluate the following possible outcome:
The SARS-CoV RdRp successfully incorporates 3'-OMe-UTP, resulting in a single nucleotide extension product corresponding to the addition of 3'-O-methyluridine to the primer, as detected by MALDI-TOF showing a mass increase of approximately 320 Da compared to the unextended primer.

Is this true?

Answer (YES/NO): YES